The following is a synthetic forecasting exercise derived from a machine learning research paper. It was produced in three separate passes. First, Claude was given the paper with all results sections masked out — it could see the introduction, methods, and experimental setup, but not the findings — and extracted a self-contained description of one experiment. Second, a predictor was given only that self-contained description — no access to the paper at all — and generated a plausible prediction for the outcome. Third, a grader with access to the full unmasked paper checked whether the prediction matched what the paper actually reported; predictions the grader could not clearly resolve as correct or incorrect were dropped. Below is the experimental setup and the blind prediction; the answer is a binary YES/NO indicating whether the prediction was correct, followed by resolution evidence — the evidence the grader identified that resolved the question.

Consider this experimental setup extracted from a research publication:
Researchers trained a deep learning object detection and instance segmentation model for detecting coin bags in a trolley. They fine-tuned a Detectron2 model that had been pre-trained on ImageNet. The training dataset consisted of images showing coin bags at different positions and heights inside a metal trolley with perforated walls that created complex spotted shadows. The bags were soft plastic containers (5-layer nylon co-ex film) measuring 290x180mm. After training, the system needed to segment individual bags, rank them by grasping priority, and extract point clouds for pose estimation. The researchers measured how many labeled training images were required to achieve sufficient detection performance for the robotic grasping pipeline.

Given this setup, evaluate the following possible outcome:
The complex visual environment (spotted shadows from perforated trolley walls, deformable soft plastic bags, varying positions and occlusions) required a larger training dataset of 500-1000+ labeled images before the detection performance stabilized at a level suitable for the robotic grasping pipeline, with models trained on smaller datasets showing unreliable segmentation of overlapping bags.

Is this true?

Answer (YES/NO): NO